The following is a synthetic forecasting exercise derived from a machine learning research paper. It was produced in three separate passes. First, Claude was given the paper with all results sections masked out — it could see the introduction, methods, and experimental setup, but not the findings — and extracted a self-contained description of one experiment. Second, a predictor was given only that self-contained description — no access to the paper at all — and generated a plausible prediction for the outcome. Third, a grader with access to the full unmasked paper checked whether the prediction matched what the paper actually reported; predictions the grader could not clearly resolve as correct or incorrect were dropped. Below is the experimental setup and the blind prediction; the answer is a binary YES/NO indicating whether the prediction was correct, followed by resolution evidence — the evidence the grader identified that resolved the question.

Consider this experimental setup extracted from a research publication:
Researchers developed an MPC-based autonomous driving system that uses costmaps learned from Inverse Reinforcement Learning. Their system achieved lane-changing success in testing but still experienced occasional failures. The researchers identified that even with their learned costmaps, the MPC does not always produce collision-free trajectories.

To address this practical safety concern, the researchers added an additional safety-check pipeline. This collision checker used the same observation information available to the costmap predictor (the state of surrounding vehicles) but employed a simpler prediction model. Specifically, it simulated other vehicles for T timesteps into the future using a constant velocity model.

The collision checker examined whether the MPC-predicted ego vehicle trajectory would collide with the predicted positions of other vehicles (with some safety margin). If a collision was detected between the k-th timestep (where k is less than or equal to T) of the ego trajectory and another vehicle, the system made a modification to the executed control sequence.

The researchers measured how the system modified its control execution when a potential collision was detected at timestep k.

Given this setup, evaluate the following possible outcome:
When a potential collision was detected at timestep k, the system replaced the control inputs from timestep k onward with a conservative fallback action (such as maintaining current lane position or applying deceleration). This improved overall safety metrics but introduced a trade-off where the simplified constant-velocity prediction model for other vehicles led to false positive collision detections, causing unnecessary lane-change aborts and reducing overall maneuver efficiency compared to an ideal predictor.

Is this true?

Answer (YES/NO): NO